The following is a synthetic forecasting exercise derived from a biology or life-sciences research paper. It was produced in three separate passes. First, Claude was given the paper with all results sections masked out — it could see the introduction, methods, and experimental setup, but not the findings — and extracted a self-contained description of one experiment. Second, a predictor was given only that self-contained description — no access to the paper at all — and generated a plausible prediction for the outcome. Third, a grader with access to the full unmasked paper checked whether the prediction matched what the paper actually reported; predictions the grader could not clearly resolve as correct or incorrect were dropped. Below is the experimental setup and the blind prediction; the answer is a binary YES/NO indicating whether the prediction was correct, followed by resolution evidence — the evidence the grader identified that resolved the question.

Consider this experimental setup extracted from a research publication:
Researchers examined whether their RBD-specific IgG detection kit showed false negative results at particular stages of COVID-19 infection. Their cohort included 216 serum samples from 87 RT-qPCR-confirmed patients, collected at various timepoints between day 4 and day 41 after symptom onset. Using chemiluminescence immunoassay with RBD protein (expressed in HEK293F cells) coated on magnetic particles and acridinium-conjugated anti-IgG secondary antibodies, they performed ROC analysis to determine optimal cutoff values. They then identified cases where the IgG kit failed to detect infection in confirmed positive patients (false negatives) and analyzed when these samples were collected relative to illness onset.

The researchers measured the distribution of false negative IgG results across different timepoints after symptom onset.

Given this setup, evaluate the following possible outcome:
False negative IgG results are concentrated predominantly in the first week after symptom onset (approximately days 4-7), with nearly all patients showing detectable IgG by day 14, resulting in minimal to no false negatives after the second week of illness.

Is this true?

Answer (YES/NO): NO